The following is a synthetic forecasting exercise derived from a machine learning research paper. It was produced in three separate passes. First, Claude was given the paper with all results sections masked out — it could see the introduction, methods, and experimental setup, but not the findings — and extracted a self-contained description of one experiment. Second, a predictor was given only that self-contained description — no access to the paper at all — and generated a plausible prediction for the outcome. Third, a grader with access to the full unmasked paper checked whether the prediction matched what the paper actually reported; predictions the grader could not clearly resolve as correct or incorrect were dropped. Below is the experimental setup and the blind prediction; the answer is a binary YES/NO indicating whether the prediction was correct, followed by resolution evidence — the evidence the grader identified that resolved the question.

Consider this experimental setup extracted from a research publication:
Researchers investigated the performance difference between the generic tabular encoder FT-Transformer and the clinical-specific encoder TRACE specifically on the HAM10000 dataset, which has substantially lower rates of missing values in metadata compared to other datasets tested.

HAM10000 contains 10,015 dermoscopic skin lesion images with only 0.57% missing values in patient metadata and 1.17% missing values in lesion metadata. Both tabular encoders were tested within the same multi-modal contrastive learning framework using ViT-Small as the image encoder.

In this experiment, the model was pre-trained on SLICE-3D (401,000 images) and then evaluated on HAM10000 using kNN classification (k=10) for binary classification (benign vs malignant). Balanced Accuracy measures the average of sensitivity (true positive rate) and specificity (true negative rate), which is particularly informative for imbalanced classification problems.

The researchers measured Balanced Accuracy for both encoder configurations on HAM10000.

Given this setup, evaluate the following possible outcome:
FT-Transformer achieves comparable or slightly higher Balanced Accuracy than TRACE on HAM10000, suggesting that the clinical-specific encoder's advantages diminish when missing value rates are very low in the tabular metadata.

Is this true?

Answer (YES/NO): NO